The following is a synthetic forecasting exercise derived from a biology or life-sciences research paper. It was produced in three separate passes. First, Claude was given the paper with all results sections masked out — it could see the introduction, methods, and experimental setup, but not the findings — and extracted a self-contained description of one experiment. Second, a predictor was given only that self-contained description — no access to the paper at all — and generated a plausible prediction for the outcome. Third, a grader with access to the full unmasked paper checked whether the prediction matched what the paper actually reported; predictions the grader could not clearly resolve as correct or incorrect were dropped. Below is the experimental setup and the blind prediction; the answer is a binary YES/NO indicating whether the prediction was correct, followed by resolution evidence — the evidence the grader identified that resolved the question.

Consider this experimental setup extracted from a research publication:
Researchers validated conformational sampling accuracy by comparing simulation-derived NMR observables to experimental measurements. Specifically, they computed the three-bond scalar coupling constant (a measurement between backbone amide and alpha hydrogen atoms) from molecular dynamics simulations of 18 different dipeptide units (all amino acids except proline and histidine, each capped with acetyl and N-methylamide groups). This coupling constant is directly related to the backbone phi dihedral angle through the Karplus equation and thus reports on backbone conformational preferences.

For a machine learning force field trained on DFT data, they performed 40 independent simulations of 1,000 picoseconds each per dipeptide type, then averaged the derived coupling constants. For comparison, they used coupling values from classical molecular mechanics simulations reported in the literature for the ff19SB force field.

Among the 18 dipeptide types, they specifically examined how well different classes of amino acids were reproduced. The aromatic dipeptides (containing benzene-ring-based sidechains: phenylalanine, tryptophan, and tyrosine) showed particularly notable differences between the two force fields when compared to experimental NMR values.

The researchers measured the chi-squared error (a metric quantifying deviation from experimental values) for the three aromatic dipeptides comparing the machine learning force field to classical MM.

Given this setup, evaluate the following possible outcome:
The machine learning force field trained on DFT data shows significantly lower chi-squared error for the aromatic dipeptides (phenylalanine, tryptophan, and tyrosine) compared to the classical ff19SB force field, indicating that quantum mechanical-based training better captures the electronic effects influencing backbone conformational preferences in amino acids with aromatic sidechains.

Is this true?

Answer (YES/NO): YES